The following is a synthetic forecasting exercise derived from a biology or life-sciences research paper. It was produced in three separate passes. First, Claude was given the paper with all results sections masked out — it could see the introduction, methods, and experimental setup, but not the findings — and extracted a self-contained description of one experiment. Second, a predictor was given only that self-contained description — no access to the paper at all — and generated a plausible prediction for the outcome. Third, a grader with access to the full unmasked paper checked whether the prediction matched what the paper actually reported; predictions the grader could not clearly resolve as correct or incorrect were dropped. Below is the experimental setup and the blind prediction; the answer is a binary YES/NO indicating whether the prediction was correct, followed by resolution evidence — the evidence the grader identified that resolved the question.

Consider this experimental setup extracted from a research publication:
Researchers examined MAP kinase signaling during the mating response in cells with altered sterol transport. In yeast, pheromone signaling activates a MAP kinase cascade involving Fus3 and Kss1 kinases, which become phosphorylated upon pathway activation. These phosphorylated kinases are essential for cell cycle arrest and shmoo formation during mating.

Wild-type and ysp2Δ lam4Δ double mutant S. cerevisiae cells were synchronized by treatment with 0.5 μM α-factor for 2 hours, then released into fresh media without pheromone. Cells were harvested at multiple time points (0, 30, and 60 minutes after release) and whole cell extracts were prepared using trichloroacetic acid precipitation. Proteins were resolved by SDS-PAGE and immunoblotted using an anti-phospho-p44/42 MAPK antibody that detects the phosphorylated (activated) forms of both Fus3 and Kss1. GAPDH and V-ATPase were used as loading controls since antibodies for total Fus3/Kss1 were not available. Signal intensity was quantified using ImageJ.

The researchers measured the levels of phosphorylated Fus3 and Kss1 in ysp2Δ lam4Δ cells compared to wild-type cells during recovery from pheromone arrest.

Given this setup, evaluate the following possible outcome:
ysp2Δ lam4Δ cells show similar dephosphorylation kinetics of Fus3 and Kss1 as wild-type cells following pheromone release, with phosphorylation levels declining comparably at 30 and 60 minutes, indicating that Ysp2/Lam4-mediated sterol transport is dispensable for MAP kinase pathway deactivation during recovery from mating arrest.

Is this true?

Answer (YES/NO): NO